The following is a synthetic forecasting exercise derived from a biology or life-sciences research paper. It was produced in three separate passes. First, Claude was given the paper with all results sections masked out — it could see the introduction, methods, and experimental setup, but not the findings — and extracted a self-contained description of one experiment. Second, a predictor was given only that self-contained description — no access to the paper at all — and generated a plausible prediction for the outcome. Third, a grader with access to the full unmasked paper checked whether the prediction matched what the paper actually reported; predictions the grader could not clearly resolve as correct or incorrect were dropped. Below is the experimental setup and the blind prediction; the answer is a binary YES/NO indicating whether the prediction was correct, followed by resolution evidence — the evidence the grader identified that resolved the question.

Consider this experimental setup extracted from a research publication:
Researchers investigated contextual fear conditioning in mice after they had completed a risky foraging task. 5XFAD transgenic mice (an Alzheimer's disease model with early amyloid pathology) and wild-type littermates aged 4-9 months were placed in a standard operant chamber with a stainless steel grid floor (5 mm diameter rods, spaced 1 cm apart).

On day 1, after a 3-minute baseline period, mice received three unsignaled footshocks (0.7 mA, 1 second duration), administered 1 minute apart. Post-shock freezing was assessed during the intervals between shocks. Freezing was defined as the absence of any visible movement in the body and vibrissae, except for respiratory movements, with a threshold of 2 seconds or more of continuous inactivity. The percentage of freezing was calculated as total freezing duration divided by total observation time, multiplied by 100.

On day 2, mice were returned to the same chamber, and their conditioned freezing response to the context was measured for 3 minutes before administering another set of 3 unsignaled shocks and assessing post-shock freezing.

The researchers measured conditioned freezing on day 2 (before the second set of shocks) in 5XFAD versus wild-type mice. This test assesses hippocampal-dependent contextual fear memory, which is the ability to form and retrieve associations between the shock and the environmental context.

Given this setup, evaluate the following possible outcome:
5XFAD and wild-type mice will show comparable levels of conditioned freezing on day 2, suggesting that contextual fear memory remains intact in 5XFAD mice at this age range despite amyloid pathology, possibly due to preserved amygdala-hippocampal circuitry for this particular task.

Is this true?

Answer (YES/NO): YES